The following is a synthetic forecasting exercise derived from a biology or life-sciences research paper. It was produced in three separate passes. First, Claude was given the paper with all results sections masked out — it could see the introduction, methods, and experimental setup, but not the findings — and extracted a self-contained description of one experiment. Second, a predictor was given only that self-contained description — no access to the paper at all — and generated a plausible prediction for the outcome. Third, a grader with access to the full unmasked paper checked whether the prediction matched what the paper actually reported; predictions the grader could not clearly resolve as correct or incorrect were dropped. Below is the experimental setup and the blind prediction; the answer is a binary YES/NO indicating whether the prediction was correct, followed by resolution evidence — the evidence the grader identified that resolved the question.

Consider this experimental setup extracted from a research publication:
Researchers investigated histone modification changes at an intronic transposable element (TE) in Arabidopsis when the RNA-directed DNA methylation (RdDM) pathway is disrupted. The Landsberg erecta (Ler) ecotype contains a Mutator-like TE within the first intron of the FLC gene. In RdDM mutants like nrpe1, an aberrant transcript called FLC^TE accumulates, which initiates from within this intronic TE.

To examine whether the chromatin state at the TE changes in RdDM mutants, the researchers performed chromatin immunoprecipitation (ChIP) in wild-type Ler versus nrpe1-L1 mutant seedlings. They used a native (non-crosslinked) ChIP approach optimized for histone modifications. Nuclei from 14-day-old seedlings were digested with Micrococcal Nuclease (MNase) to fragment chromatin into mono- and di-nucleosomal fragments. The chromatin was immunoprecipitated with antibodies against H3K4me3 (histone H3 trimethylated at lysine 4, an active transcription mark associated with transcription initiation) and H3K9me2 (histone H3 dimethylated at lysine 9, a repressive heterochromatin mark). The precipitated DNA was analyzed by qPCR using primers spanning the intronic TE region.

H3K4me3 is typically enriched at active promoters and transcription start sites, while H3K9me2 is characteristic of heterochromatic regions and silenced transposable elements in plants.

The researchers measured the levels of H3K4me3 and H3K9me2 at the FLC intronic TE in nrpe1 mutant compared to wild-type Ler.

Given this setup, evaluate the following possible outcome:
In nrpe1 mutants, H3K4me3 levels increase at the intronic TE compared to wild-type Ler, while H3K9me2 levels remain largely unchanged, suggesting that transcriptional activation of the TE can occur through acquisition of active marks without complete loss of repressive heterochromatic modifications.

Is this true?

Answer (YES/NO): NO